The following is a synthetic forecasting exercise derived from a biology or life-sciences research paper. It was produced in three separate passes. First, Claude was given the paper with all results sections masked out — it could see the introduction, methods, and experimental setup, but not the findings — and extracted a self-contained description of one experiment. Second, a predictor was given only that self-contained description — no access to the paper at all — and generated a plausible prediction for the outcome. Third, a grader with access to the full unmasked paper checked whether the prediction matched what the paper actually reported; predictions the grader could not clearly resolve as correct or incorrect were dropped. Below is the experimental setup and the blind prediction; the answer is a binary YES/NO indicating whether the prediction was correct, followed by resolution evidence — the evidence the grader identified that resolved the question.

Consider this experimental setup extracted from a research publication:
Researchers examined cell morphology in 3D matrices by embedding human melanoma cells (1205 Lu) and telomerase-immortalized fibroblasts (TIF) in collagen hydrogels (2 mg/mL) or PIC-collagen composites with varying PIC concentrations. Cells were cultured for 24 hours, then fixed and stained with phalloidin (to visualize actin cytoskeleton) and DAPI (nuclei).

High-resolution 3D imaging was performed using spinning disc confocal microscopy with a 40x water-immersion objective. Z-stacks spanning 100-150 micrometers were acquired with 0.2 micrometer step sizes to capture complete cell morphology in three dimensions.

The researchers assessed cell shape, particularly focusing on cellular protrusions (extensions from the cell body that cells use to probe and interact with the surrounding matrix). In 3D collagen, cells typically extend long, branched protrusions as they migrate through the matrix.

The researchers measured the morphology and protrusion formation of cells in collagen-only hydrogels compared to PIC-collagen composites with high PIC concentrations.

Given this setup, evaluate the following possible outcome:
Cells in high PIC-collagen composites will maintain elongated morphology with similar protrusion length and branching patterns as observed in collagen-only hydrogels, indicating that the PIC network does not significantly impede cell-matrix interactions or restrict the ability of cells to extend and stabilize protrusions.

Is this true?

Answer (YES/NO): NO